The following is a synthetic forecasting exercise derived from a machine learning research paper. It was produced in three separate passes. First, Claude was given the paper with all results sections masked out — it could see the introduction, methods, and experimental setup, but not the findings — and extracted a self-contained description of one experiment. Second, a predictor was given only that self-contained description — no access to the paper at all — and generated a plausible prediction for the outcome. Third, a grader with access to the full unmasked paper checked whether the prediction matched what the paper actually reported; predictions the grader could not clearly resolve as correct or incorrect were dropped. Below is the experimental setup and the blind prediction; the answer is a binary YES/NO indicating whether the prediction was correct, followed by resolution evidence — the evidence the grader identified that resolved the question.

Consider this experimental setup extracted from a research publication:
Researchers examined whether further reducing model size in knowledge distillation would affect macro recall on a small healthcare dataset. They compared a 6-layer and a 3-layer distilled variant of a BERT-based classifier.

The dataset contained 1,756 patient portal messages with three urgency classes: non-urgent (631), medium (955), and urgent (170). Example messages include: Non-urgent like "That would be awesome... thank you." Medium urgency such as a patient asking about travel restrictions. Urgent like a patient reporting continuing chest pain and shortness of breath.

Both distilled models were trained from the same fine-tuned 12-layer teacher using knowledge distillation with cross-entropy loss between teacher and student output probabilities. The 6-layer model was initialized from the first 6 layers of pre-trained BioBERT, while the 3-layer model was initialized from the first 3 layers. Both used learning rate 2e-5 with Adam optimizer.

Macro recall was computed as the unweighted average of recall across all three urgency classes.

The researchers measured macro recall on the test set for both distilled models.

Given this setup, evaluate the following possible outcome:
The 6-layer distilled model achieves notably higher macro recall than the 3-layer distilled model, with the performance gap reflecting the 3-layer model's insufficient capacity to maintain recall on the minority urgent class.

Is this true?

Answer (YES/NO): NO